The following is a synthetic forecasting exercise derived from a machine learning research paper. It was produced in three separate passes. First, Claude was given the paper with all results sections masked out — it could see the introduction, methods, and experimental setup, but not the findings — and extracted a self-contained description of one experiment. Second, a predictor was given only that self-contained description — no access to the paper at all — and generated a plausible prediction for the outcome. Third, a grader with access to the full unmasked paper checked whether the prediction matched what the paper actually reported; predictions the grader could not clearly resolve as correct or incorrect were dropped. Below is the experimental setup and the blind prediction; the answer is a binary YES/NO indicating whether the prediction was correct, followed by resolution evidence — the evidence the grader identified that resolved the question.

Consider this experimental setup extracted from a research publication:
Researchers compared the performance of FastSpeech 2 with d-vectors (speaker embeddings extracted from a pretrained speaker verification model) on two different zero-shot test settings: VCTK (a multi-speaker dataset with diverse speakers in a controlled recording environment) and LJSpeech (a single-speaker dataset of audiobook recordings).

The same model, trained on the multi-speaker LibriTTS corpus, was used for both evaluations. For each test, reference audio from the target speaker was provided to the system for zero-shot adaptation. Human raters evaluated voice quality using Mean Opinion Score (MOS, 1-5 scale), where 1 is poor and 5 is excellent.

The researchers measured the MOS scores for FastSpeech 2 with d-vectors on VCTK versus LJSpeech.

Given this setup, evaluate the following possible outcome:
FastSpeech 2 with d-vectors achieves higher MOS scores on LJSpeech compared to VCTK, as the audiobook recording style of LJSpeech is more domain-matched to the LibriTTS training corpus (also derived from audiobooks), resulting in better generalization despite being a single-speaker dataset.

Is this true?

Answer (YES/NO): YES